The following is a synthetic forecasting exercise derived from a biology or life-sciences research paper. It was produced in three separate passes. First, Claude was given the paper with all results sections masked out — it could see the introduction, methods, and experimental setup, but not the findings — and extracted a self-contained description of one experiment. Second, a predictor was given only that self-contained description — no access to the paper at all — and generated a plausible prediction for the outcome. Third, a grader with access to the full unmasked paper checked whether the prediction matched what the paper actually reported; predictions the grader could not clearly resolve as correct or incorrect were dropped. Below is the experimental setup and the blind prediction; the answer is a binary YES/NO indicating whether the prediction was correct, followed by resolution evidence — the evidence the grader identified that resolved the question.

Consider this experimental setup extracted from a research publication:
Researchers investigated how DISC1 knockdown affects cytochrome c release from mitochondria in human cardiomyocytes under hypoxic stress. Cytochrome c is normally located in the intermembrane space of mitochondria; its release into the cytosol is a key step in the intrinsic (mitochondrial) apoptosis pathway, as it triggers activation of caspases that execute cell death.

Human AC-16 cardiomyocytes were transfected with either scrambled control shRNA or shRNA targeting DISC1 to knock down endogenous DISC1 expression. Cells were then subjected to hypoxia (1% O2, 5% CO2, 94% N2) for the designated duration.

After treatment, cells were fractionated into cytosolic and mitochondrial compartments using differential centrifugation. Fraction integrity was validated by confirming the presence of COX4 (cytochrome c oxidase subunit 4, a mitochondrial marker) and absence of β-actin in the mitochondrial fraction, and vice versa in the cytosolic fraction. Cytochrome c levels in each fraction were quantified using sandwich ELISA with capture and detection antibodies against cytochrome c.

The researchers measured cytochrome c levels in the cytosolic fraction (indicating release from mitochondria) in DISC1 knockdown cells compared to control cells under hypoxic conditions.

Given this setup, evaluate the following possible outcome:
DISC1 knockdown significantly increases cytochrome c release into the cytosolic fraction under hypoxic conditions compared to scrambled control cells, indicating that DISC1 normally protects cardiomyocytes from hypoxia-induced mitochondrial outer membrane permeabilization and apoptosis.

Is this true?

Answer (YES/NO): YES